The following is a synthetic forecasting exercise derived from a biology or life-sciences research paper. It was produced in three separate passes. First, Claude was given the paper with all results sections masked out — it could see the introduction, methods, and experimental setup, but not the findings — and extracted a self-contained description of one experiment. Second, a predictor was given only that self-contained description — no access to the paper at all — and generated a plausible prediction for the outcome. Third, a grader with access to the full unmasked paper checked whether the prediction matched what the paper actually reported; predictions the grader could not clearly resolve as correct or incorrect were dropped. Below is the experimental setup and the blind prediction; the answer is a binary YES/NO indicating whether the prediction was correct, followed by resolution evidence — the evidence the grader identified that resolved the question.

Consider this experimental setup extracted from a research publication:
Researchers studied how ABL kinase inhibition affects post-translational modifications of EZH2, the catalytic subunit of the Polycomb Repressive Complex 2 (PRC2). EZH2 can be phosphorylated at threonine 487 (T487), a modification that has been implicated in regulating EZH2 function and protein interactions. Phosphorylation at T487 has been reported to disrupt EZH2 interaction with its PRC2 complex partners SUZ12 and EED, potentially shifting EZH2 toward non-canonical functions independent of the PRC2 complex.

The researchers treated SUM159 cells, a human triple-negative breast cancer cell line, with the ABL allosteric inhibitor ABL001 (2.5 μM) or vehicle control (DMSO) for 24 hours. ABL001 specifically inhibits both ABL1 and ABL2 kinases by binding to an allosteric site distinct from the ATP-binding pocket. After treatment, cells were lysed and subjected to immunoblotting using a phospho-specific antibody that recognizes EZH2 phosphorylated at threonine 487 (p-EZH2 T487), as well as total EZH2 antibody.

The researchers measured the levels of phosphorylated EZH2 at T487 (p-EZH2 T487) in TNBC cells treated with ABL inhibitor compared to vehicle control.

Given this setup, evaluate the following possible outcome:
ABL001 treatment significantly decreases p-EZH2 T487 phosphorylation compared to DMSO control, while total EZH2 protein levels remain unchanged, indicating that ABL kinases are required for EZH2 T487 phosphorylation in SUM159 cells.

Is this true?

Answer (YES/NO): NO